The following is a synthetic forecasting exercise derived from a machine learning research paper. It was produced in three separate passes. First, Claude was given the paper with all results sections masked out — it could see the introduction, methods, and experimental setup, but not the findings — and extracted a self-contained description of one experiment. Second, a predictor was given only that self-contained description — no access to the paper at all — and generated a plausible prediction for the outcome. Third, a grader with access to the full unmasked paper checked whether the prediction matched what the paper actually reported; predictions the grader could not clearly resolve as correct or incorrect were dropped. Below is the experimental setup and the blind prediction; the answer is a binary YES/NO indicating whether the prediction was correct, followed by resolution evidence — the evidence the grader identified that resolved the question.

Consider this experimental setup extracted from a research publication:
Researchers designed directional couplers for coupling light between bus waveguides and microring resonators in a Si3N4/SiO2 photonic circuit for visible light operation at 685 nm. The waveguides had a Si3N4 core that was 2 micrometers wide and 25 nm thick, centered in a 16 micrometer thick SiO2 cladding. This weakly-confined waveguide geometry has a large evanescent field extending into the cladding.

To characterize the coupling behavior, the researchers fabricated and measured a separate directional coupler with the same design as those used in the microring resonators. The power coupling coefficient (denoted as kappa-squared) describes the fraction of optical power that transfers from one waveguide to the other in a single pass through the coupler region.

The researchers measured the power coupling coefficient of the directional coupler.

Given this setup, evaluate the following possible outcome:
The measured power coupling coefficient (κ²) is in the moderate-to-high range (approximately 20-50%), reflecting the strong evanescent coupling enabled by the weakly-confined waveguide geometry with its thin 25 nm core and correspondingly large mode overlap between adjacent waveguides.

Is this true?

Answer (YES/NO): NO